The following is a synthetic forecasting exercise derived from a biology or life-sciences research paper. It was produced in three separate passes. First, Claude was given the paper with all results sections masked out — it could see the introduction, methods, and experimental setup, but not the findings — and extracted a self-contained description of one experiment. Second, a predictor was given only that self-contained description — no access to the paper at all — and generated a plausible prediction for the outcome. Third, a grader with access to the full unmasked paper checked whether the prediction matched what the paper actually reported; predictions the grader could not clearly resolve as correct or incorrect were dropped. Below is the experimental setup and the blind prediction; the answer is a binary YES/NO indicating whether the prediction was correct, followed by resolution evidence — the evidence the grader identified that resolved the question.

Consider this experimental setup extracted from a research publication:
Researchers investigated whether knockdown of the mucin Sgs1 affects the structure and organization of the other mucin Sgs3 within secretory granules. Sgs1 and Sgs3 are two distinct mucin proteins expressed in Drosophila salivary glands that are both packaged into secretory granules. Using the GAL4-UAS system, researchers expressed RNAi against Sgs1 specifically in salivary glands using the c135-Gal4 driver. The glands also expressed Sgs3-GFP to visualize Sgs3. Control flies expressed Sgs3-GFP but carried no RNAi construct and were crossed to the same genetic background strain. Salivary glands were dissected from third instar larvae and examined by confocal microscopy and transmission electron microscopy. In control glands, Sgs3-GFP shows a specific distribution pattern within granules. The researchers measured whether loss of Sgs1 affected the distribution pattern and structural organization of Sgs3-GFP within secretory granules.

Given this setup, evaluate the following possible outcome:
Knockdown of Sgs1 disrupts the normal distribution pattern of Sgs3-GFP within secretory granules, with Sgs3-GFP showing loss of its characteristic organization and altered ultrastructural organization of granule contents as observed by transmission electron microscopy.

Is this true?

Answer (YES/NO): NO